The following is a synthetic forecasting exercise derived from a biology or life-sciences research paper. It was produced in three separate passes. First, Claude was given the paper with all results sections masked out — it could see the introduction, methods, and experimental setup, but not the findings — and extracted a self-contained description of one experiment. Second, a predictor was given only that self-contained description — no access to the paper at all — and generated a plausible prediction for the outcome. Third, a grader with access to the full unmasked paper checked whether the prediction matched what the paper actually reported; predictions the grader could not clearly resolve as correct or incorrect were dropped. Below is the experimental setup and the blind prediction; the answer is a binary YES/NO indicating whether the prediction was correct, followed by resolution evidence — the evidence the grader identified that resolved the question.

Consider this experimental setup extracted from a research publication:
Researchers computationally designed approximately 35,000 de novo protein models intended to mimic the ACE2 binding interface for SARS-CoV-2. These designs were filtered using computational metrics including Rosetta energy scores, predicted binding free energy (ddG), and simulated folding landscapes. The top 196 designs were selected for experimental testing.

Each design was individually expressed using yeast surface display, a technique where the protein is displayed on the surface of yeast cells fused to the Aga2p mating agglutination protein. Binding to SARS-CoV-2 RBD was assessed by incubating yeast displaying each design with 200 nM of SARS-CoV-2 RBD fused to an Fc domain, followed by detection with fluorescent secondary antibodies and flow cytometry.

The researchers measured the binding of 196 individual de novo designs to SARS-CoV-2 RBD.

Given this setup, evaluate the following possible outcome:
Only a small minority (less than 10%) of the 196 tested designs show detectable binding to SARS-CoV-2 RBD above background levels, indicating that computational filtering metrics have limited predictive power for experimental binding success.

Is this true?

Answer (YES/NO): YES